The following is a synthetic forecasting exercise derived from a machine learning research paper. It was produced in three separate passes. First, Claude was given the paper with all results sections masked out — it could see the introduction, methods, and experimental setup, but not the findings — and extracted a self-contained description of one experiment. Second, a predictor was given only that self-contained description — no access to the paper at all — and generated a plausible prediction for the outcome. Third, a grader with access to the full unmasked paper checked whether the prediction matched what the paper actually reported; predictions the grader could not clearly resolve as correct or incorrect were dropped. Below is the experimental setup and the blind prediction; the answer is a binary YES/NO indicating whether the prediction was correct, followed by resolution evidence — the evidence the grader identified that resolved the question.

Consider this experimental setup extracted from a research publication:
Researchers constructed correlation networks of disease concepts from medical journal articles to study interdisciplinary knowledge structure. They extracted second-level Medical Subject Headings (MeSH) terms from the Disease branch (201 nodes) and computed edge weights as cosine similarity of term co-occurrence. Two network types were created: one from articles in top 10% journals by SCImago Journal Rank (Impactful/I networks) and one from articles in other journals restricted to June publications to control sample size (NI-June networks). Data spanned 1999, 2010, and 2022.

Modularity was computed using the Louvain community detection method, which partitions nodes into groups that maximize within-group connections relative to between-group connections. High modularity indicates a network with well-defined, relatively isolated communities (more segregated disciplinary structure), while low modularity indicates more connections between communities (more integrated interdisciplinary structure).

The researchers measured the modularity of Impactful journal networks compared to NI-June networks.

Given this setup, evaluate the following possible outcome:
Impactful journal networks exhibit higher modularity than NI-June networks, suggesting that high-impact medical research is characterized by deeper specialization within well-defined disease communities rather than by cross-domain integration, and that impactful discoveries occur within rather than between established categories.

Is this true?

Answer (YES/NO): YES